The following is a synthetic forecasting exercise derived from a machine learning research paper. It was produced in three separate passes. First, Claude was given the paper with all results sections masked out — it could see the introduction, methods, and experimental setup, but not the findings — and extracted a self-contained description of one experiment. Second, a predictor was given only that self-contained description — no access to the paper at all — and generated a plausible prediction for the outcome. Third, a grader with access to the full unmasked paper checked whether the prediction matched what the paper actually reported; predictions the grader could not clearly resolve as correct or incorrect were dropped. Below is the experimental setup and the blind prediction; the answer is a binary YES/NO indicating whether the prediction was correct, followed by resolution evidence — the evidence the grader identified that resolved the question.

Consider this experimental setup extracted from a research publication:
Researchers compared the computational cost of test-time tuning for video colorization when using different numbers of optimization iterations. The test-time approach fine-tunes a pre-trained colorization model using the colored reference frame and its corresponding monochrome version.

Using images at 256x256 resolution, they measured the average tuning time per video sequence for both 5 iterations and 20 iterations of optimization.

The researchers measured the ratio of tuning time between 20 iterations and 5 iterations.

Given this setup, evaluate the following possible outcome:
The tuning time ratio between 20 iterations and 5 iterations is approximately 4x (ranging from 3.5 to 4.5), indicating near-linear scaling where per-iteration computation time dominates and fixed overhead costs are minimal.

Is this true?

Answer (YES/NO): YES